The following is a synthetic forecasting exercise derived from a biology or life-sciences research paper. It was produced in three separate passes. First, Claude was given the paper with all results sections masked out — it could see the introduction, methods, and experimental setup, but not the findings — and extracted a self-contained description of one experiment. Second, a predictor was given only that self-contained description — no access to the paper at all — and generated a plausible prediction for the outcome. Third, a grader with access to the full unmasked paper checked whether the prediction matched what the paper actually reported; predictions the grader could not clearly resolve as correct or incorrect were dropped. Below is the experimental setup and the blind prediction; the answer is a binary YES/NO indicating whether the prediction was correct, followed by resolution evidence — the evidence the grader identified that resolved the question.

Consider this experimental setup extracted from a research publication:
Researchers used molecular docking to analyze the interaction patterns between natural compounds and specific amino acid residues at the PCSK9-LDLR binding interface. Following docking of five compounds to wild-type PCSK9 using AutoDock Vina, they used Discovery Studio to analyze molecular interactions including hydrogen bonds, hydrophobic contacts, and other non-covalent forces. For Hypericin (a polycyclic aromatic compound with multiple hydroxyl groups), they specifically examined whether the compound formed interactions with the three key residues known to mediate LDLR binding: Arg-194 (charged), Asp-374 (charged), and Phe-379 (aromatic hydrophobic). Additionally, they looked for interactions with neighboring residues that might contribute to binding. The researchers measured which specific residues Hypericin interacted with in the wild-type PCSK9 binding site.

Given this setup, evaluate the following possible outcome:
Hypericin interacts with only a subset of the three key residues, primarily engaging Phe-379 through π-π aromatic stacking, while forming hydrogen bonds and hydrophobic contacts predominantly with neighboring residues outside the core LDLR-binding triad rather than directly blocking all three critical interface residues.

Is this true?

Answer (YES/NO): NO